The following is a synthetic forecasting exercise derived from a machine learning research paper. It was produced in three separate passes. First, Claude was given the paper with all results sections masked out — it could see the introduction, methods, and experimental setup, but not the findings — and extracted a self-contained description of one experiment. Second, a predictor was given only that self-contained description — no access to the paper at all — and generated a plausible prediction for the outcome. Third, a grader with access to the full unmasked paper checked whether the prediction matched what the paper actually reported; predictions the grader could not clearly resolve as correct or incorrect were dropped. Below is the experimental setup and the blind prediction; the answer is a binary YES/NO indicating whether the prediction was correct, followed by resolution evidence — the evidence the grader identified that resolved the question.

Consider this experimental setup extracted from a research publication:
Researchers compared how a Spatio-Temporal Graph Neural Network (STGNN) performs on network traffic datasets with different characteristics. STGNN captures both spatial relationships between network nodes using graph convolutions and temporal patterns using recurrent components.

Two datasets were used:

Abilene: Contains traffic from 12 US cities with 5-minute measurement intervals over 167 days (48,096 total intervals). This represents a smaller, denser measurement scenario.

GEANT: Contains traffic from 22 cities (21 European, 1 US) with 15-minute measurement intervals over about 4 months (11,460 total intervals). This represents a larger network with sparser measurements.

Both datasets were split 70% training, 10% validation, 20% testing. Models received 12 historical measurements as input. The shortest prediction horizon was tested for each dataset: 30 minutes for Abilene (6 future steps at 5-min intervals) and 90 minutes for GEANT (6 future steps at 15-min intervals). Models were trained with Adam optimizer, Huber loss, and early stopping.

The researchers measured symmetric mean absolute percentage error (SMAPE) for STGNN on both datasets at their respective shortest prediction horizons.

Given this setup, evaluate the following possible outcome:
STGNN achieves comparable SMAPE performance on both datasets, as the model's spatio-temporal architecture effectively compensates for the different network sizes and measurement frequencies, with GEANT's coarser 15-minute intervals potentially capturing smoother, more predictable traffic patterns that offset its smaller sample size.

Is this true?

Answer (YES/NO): YES